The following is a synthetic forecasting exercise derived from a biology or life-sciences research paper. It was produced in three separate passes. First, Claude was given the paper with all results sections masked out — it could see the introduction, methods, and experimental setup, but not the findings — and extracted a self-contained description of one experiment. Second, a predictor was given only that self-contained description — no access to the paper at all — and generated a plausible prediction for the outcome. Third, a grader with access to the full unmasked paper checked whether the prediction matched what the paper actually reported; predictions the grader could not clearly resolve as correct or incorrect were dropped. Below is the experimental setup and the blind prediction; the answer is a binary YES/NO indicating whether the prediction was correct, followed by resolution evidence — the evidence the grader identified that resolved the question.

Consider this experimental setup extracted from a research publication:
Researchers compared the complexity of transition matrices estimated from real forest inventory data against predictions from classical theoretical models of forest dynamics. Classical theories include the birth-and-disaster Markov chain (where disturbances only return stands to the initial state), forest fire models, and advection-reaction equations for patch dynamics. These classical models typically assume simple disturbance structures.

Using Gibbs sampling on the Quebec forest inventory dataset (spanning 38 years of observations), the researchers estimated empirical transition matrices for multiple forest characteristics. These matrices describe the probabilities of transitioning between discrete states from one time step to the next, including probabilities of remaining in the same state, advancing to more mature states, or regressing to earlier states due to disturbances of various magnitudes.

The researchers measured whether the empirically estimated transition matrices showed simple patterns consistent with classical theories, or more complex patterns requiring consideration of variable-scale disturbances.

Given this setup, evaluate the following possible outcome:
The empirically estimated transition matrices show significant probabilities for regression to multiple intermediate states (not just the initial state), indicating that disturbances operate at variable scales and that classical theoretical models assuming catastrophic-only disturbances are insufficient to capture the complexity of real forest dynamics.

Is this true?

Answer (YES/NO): YES